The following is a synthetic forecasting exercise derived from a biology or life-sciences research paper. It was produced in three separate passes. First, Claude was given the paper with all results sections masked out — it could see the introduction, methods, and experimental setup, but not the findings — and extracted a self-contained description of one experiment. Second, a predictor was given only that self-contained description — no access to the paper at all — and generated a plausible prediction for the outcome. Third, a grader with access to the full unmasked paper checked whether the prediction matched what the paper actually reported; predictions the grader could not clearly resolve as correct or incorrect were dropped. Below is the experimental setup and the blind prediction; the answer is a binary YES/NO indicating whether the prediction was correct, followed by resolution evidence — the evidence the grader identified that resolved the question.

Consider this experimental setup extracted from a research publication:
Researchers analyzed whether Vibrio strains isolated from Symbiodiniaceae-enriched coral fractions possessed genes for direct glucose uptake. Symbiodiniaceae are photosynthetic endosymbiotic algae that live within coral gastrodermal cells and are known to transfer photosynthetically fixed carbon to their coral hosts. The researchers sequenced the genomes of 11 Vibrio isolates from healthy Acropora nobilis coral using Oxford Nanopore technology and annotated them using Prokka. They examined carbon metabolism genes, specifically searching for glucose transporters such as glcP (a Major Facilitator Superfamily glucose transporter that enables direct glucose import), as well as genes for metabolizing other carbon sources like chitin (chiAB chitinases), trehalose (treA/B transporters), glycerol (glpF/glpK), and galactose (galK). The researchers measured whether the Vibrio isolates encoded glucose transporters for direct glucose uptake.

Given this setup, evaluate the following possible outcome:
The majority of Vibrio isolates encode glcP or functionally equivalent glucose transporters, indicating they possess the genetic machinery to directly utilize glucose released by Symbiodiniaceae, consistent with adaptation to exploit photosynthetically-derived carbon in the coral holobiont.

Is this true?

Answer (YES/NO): NO